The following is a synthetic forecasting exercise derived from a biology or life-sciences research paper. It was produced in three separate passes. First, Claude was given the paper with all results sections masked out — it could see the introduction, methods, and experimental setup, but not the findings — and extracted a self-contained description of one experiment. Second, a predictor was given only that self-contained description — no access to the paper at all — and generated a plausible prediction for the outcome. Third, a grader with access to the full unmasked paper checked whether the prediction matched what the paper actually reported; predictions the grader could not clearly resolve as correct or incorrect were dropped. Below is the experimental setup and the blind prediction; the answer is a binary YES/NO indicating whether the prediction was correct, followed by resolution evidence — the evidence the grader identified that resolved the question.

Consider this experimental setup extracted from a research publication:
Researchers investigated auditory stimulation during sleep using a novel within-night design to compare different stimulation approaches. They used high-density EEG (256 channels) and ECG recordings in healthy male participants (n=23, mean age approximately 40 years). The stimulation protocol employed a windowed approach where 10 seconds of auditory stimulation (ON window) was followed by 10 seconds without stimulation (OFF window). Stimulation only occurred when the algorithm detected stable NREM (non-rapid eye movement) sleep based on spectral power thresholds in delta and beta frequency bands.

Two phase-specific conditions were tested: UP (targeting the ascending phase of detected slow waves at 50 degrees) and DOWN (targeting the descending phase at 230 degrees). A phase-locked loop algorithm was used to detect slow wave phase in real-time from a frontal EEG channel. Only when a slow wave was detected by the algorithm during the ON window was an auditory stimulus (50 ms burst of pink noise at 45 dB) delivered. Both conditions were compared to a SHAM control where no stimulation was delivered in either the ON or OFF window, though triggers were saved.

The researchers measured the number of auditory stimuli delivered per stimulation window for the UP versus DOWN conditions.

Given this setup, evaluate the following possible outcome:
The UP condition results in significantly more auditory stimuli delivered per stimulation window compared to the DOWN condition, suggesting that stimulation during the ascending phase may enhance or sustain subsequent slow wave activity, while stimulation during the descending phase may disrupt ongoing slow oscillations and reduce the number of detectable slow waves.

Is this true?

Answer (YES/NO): NO